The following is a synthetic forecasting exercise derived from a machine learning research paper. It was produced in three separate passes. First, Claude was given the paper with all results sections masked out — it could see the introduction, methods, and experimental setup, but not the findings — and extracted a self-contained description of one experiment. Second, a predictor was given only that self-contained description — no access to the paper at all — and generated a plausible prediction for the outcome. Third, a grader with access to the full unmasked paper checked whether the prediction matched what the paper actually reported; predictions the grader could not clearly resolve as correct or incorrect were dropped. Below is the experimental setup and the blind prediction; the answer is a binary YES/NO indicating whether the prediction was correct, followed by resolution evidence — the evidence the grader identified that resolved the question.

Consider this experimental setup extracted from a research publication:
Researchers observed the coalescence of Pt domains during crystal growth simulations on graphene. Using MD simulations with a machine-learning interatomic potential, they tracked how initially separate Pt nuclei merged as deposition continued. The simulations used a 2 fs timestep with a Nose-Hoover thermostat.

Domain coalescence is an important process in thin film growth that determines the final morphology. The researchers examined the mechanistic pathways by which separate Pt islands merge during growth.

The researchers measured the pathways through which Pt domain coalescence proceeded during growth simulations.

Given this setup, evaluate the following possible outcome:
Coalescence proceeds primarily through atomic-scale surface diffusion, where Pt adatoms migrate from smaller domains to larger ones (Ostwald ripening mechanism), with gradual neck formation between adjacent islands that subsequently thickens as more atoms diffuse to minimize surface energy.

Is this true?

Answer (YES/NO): NO